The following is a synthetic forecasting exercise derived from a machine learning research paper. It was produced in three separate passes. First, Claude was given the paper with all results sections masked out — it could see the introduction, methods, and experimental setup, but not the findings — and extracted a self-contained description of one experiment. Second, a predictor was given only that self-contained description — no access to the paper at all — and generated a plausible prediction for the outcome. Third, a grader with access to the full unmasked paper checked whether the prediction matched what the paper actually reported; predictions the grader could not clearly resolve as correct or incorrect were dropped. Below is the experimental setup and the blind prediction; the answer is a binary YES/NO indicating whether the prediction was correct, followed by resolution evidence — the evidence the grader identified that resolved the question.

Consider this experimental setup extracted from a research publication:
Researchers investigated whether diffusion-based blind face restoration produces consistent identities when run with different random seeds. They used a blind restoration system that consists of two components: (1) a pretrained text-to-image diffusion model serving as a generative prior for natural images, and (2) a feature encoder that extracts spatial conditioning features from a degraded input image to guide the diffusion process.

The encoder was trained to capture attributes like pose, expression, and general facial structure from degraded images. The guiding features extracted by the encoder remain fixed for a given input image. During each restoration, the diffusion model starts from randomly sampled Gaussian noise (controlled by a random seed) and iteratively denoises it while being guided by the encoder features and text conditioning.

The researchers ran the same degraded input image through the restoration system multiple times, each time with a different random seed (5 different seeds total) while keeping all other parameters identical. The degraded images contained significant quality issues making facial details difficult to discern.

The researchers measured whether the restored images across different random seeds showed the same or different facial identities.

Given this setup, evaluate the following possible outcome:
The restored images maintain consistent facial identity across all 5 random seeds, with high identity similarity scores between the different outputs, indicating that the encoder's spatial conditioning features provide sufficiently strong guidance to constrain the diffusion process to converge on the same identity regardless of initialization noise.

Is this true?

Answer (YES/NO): NO